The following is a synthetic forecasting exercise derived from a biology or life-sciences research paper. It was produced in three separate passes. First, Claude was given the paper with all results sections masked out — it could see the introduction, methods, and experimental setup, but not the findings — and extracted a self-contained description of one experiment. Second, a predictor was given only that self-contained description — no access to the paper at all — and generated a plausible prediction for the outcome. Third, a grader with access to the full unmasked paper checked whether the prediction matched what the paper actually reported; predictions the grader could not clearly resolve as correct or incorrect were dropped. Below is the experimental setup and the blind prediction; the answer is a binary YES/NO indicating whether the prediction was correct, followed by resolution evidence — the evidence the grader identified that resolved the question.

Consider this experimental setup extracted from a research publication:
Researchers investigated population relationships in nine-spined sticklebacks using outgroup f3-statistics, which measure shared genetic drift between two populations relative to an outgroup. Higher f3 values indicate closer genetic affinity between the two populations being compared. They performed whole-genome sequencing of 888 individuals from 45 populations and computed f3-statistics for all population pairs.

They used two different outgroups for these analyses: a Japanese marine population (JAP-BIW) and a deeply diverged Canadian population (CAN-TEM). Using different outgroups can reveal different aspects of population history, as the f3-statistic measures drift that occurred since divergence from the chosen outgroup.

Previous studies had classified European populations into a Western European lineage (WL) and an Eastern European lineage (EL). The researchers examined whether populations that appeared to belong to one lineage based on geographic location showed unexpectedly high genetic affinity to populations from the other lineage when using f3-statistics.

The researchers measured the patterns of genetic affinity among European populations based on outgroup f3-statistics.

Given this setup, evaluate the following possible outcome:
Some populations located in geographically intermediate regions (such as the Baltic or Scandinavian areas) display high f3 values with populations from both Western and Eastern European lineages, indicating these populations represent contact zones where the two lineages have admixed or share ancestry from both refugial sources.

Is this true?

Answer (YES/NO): YES